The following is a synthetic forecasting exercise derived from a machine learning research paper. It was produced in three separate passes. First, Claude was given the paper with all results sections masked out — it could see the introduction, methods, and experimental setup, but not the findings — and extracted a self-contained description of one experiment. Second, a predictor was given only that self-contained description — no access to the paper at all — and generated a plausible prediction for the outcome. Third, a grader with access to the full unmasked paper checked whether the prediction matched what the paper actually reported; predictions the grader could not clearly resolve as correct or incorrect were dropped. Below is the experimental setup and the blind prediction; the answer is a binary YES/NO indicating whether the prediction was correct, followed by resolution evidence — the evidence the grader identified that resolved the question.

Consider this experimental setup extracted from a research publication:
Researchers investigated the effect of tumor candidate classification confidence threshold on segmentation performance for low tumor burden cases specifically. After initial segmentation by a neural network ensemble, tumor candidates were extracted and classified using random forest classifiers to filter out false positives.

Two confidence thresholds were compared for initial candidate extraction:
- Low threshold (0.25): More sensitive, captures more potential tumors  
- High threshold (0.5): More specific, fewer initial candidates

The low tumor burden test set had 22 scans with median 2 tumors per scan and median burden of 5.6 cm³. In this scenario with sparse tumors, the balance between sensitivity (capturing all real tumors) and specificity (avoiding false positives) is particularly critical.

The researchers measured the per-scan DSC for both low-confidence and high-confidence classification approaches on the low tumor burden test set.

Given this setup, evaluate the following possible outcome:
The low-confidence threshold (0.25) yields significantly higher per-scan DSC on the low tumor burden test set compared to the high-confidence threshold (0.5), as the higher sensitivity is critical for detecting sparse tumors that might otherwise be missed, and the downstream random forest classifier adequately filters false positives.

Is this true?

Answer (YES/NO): NO